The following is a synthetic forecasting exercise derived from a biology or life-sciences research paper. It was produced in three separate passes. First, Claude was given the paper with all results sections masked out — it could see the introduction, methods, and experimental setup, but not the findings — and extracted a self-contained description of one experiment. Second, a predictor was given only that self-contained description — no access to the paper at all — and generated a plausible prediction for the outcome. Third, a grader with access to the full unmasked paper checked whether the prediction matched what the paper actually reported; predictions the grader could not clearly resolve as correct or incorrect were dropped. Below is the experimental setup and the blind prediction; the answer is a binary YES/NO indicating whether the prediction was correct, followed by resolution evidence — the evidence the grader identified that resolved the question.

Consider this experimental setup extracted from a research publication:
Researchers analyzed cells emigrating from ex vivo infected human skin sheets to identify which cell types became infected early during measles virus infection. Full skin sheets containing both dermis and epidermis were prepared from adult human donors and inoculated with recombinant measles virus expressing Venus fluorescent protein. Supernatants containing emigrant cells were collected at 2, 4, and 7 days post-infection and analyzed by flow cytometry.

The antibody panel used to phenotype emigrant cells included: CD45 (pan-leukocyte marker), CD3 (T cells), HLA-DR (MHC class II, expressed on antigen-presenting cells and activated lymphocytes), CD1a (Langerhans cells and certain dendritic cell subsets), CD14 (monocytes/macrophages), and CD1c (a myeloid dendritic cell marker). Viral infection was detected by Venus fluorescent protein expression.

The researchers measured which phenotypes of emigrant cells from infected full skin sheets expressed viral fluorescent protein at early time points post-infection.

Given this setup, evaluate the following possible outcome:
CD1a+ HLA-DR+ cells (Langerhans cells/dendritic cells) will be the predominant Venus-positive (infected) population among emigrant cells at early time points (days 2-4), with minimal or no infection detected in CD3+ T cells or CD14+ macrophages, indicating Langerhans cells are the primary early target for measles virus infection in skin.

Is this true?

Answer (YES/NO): NO